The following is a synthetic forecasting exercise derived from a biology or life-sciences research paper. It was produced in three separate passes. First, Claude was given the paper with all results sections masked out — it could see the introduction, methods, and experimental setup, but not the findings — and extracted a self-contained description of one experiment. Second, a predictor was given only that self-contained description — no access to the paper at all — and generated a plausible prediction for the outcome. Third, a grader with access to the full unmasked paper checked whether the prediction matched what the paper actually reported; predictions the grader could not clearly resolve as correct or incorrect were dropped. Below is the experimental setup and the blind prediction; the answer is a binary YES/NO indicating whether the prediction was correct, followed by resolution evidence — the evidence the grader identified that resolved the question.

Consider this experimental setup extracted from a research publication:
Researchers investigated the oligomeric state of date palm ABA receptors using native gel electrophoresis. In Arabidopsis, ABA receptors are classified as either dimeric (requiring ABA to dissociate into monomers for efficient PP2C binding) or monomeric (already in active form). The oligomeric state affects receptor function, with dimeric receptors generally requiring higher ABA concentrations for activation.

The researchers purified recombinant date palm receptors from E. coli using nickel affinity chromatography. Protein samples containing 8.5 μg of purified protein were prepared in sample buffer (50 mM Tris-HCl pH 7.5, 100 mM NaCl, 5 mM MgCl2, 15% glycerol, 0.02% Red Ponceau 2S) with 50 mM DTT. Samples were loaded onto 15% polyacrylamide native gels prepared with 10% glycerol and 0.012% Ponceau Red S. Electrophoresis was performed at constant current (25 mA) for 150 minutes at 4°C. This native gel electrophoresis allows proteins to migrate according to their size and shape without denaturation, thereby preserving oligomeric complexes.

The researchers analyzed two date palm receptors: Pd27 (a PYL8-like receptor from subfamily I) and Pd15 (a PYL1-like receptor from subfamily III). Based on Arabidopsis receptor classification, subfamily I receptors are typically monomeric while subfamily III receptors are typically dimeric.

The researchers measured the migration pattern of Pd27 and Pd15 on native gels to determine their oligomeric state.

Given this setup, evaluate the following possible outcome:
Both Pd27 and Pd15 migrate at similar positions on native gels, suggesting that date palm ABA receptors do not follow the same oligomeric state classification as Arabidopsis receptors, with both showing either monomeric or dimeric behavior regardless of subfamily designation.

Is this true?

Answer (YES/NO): NO